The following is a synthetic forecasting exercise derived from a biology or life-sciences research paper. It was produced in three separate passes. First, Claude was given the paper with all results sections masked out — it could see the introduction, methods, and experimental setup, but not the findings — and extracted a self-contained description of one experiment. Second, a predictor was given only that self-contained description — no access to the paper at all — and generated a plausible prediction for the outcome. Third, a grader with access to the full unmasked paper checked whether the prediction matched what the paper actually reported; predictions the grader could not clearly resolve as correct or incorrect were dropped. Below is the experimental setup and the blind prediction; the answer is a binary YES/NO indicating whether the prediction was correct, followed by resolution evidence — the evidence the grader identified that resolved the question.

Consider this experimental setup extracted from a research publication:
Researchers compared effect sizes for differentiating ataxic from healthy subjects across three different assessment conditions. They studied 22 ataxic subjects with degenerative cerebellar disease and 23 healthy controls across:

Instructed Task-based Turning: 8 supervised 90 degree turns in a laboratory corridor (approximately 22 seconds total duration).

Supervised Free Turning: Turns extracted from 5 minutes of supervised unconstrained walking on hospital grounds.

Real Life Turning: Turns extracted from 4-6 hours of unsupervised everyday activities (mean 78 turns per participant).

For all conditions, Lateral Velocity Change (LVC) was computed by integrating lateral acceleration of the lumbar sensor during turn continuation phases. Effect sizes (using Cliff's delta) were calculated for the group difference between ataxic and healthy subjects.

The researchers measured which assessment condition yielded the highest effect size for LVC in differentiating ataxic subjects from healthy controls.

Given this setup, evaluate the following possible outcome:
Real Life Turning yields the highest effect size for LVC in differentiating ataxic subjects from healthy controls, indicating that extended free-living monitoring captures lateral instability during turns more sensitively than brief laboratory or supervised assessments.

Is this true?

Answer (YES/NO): YES